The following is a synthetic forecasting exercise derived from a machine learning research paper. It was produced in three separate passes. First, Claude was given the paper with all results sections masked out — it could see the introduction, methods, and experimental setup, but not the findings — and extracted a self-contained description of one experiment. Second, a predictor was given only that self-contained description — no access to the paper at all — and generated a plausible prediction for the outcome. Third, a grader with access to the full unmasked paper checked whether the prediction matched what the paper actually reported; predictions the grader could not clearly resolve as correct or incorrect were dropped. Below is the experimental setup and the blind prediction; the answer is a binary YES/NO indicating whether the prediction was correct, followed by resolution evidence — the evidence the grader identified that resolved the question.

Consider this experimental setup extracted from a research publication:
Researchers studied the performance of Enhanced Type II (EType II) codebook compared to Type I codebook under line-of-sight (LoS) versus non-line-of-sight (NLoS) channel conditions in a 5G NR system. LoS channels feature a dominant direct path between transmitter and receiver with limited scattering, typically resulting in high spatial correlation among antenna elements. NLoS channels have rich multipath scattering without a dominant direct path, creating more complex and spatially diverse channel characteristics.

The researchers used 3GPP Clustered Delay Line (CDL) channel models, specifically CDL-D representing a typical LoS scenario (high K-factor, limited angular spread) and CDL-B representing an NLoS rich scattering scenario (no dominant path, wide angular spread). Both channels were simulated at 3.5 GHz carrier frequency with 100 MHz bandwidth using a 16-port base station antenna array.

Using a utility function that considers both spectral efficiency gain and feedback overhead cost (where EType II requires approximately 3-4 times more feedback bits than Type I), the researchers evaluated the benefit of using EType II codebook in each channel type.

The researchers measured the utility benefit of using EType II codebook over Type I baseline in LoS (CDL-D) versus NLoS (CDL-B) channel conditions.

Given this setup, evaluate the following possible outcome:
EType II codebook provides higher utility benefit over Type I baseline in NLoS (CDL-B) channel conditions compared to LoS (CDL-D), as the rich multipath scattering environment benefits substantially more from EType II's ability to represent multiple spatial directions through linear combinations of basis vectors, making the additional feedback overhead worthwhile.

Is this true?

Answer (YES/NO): YES